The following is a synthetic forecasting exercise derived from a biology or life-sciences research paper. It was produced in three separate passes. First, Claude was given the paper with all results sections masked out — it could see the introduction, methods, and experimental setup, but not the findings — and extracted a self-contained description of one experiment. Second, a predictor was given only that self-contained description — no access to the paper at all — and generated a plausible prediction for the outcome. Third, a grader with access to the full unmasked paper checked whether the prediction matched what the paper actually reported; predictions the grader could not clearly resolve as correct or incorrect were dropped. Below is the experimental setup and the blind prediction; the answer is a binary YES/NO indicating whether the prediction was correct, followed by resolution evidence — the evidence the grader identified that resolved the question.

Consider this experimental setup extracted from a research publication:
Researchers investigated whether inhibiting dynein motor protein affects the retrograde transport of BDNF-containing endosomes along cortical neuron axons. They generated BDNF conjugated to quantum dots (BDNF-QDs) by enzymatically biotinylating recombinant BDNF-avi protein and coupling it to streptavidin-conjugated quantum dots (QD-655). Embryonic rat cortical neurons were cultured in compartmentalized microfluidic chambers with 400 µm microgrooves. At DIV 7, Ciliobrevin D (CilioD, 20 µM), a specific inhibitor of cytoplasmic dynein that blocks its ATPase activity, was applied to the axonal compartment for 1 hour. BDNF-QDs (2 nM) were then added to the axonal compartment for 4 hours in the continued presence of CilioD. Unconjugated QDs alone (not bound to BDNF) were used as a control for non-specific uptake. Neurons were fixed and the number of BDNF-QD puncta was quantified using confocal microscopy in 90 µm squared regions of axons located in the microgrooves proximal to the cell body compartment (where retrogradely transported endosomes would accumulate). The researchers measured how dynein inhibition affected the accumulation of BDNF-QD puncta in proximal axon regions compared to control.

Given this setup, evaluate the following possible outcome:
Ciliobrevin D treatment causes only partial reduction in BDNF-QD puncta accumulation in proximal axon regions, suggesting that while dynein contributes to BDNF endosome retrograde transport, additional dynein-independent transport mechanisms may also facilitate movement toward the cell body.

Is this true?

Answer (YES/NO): NO